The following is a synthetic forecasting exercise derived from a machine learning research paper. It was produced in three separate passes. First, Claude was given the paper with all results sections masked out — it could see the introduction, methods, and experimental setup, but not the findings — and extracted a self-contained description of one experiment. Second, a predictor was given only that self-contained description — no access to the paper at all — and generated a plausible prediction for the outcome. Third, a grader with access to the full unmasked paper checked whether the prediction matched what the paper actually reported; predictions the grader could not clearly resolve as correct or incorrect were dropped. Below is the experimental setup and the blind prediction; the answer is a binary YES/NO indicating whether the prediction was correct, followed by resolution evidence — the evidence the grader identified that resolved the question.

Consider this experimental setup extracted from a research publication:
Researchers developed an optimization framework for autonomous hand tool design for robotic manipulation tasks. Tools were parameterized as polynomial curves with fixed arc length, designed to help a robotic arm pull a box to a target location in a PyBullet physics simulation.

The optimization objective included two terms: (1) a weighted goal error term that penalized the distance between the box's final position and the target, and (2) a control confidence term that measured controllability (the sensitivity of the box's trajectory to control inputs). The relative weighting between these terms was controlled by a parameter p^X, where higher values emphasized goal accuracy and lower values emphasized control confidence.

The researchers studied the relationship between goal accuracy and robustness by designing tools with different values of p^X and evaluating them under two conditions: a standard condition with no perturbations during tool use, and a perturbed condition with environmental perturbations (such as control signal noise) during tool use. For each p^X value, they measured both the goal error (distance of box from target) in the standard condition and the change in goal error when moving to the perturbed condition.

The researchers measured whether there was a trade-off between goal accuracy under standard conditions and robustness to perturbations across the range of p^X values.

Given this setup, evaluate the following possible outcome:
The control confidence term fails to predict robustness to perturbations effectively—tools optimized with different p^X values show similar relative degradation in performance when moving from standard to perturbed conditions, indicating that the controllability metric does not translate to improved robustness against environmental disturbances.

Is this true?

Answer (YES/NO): NO